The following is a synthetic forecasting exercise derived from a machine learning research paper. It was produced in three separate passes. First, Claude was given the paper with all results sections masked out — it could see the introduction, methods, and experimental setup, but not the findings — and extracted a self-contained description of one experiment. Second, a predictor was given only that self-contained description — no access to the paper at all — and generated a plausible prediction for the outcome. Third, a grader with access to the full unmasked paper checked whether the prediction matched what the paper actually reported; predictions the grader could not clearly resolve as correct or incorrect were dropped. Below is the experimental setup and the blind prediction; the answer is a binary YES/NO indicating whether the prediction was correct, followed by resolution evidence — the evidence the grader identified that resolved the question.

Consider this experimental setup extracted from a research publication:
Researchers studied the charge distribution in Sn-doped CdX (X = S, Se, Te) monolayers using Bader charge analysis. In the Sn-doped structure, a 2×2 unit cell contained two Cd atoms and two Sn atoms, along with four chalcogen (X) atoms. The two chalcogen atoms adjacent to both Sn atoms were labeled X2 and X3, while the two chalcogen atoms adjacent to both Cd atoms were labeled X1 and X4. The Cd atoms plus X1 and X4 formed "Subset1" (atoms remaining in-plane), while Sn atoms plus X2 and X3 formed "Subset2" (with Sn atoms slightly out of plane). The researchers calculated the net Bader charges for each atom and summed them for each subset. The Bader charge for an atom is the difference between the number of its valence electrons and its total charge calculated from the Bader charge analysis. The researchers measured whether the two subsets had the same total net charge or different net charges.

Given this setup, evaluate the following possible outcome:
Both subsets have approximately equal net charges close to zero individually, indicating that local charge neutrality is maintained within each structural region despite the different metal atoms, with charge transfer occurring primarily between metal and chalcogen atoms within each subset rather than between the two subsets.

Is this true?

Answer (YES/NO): NO